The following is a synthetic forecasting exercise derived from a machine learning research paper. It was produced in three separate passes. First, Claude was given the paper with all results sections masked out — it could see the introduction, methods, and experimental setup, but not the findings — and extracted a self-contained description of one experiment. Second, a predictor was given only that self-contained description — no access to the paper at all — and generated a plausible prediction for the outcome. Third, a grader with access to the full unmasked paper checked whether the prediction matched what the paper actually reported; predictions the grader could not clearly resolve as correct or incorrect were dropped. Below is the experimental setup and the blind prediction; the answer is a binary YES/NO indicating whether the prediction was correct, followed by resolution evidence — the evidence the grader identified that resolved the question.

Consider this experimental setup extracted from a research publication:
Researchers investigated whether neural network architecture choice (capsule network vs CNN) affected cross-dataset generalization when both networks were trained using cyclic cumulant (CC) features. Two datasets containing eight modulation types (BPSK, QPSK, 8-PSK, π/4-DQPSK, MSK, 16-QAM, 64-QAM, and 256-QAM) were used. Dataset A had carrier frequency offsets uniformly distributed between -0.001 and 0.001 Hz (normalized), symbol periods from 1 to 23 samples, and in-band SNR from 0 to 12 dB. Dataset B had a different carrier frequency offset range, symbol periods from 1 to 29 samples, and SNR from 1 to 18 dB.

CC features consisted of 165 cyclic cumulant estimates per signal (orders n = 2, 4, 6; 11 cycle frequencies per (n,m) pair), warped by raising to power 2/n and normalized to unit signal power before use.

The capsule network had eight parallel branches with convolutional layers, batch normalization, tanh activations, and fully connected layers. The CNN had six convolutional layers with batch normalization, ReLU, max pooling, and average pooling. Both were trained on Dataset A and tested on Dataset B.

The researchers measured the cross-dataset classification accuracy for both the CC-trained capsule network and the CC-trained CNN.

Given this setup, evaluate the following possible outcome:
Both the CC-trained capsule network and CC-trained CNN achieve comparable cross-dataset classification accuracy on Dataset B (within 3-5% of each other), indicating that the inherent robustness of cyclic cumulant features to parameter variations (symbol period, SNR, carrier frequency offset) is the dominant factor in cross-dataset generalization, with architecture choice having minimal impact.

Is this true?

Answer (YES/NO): YES